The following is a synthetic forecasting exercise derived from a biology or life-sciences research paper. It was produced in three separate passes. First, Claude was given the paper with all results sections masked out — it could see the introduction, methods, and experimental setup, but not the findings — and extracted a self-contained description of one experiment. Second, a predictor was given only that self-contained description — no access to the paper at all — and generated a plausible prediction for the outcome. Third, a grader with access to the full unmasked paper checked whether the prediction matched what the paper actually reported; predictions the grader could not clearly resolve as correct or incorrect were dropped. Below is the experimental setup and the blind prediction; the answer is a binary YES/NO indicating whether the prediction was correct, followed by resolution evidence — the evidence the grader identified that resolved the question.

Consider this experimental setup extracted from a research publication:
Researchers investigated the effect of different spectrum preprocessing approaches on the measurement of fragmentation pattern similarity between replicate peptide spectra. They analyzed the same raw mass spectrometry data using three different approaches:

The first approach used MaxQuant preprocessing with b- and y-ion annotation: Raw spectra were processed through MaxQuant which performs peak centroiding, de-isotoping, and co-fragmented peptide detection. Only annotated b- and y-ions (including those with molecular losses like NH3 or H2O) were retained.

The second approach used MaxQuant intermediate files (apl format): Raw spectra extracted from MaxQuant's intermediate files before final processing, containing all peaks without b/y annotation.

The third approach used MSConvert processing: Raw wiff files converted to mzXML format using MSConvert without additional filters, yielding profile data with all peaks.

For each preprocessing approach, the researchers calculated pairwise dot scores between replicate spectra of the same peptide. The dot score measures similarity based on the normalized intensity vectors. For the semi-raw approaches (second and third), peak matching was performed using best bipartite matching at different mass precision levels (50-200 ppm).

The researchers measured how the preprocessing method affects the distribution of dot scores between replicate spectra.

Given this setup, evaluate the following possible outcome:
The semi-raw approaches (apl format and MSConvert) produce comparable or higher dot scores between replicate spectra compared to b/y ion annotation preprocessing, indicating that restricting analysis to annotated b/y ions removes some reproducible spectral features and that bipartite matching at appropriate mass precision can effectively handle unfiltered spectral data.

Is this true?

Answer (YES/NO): NO